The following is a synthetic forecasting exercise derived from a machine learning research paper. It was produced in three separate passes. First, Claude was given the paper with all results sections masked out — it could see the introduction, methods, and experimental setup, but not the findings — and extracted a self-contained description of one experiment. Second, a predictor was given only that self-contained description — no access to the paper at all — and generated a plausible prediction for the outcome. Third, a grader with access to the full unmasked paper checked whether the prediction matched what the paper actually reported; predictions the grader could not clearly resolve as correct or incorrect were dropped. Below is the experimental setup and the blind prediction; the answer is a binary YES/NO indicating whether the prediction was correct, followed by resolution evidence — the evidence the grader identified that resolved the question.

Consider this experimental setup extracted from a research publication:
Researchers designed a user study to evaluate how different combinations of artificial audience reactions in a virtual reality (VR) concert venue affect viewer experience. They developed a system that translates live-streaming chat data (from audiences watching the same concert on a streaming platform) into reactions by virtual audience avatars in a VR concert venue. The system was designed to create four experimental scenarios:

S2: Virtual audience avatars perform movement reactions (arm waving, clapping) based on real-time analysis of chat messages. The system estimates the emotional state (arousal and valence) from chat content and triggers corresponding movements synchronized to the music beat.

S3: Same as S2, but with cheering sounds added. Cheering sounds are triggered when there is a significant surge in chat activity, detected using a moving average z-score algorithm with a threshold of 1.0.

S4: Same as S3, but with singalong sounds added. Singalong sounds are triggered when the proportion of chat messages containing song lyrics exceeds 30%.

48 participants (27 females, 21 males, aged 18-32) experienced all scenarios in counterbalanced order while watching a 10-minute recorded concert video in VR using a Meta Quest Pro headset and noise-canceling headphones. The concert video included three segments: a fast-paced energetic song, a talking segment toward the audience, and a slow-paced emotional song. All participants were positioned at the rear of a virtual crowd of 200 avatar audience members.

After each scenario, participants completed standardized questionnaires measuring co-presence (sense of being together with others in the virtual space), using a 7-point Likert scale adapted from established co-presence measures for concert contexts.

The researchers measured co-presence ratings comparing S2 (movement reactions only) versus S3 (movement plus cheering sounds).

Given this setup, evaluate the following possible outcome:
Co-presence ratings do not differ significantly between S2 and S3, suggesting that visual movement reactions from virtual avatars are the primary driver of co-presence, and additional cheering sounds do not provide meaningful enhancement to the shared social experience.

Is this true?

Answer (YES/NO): YES